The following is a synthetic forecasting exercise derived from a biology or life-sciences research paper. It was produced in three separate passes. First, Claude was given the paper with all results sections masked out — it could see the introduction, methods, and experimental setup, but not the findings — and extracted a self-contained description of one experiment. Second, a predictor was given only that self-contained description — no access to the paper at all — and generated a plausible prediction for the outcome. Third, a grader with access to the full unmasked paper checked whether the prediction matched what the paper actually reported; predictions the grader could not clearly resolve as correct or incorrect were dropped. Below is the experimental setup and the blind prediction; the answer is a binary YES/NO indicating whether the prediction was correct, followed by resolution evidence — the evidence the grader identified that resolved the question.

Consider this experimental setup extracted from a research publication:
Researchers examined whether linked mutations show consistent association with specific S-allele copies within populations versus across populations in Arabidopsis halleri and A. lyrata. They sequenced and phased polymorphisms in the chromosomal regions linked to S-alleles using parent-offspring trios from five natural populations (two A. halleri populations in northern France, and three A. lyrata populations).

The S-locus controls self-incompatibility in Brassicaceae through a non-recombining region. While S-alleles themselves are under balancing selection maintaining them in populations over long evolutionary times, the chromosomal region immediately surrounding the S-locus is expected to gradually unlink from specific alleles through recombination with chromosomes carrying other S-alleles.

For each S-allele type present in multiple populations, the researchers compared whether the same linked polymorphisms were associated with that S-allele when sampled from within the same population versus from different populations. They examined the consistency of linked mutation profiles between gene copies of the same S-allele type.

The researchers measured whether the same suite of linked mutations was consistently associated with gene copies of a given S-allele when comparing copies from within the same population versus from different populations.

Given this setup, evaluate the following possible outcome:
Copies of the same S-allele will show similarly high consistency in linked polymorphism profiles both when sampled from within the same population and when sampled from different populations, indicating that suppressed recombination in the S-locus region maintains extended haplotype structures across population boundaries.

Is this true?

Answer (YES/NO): NO